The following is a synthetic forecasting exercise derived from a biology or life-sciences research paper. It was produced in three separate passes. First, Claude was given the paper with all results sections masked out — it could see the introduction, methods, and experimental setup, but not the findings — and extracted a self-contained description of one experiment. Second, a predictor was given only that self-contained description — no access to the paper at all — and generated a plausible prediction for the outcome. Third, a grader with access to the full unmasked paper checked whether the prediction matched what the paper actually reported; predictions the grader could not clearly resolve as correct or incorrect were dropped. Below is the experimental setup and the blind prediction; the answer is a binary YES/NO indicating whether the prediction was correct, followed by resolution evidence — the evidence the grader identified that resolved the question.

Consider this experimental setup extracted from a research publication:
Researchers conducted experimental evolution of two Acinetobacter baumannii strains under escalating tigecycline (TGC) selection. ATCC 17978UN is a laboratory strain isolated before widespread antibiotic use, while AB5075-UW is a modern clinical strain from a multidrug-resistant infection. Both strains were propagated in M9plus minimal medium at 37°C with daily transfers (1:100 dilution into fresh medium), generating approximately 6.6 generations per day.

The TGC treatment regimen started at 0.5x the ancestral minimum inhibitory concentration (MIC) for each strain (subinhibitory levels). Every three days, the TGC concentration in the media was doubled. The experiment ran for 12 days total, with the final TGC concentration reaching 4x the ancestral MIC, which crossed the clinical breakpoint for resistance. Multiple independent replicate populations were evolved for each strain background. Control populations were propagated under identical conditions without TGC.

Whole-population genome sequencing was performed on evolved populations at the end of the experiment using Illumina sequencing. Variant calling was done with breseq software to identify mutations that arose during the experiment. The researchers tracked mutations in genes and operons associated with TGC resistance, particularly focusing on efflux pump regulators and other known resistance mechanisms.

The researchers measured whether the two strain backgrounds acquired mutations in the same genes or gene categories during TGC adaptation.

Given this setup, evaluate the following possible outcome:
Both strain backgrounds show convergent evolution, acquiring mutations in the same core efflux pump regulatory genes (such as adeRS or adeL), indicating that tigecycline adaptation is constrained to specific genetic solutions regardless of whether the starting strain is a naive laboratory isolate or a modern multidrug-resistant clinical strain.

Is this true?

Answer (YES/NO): NO